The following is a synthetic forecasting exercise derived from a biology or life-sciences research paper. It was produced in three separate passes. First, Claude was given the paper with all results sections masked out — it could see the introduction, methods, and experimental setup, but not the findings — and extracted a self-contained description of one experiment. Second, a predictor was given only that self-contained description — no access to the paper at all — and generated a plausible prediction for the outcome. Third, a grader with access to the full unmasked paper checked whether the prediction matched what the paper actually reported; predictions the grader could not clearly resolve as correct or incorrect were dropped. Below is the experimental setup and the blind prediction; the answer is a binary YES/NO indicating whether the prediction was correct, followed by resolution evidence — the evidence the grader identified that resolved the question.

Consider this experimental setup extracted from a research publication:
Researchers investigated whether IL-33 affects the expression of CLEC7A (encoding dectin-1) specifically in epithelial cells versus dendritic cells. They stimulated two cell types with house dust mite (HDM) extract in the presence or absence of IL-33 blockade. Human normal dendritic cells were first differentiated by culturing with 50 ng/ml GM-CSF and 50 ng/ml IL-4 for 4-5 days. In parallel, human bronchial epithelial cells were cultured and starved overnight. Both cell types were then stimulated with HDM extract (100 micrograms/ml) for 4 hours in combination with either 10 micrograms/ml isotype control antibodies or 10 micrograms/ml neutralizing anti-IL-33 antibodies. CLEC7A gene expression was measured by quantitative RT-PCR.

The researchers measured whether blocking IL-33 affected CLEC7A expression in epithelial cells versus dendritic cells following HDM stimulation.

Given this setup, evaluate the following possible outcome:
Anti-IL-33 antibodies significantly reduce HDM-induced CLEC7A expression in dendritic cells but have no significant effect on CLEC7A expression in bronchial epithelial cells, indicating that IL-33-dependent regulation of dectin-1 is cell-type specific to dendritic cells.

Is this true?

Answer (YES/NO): NO